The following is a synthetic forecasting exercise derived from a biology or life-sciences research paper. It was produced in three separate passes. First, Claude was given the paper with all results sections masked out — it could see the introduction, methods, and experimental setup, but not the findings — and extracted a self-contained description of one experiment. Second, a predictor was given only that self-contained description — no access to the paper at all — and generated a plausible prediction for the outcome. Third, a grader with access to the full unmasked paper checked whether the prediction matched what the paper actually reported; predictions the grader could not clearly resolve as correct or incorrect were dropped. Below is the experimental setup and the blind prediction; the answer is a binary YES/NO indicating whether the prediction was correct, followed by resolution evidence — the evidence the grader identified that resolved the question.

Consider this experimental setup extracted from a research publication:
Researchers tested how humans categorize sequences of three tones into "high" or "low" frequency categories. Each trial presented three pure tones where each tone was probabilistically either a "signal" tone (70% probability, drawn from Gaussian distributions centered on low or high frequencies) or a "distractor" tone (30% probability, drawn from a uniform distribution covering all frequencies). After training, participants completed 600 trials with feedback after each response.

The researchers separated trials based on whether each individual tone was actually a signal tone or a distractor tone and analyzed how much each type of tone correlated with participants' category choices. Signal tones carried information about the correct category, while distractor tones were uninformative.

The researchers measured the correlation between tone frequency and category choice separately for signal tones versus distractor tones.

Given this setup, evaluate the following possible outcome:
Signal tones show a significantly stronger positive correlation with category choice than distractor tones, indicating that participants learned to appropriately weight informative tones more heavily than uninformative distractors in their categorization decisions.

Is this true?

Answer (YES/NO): YES